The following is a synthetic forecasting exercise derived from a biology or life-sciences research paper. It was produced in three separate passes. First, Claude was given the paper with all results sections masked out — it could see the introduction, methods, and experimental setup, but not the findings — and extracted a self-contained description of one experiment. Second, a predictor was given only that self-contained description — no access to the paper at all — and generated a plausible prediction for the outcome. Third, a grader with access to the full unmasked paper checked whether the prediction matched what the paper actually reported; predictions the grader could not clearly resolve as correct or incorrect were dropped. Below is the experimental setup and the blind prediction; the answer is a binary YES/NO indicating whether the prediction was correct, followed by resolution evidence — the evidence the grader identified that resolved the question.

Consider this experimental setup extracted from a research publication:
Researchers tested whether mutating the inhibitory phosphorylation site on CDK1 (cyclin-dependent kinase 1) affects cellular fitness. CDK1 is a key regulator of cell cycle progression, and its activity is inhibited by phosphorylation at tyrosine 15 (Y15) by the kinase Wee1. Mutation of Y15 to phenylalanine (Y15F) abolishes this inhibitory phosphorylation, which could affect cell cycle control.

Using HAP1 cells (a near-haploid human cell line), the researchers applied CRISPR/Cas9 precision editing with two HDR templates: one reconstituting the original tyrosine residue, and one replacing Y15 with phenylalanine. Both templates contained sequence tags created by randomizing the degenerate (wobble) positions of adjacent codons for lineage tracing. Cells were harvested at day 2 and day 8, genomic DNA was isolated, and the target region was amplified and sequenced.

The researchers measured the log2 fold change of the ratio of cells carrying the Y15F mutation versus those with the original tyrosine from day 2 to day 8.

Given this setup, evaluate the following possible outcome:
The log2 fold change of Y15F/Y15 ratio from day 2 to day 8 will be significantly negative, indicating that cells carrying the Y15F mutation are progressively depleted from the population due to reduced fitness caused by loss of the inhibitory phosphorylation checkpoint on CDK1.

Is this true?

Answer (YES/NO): YES